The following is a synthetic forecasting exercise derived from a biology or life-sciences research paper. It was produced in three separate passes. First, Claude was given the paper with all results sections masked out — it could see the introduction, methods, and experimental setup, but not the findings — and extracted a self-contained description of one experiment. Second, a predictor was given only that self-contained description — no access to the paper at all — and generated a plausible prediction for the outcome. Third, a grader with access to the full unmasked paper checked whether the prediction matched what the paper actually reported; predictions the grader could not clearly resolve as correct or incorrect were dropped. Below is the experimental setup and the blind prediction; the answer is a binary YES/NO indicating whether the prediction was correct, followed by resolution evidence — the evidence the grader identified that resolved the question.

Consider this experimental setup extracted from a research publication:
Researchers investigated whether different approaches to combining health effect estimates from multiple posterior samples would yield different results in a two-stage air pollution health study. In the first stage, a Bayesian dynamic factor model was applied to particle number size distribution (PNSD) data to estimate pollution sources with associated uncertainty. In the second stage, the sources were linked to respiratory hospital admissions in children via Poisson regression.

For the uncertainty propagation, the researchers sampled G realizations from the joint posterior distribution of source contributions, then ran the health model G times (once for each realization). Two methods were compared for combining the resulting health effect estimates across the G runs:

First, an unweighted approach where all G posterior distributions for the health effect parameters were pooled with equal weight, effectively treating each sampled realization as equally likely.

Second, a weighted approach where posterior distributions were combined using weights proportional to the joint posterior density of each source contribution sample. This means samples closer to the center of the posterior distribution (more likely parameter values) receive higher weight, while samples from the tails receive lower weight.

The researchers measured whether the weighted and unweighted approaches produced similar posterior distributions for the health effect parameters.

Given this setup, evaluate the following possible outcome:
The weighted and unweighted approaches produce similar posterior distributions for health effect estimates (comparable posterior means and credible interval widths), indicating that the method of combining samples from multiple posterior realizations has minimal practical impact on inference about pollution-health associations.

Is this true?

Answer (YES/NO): NO